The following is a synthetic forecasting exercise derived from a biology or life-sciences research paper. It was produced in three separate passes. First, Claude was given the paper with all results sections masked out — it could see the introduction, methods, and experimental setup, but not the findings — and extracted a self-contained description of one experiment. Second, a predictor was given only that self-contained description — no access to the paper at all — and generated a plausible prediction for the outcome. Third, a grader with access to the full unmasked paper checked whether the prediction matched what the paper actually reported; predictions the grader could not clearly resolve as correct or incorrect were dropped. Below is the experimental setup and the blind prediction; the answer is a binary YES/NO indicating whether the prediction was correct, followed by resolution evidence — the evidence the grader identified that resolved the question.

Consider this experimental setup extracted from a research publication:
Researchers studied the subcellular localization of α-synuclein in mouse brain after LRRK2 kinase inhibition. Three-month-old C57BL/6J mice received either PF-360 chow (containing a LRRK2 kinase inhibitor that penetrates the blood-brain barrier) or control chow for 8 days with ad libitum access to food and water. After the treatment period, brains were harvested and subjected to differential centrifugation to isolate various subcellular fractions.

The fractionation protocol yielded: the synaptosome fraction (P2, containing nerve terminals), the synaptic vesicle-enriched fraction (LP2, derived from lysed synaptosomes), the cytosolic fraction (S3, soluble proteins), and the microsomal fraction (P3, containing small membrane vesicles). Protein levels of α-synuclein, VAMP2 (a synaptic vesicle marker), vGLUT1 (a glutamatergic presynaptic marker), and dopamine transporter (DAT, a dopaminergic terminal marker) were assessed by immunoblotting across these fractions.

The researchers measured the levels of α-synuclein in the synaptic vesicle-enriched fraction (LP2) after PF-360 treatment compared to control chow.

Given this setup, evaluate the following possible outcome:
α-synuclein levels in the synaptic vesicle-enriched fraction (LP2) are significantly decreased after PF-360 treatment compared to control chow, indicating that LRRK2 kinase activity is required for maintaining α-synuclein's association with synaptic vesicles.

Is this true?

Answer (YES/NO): NO